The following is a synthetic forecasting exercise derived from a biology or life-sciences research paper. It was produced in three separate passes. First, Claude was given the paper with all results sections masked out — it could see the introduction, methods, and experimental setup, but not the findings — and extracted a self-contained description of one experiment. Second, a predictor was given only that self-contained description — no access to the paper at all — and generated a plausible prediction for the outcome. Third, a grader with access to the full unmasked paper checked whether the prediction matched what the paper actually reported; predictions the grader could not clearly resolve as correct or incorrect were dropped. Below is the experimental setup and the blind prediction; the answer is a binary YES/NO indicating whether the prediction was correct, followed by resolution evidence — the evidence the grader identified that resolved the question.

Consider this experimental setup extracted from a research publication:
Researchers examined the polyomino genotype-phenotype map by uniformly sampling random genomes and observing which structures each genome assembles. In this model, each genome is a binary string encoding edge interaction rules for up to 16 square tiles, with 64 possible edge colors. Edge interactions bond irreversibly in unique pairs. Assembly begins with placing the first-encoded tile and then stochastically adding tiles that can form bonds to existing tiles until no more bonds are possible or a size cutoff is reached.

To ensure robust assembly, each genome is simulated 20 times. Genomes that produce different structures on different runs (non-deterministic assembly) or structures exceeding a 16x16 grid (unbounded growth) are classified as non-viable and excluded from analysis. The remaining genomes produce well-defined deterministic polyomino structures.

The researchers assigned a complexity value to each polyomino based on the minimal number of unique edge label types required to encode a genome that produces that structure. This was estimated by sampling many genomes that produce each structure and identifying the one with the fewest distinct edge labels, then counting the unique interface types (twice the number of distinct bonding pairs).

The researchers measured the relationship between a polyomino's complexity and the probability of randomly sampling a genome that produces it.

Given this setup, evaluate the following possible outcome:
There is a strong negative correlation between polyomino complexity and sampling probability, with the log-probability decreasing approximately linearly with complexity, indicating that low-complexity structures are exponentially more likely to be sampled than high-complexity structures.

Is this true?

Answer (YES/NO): YES